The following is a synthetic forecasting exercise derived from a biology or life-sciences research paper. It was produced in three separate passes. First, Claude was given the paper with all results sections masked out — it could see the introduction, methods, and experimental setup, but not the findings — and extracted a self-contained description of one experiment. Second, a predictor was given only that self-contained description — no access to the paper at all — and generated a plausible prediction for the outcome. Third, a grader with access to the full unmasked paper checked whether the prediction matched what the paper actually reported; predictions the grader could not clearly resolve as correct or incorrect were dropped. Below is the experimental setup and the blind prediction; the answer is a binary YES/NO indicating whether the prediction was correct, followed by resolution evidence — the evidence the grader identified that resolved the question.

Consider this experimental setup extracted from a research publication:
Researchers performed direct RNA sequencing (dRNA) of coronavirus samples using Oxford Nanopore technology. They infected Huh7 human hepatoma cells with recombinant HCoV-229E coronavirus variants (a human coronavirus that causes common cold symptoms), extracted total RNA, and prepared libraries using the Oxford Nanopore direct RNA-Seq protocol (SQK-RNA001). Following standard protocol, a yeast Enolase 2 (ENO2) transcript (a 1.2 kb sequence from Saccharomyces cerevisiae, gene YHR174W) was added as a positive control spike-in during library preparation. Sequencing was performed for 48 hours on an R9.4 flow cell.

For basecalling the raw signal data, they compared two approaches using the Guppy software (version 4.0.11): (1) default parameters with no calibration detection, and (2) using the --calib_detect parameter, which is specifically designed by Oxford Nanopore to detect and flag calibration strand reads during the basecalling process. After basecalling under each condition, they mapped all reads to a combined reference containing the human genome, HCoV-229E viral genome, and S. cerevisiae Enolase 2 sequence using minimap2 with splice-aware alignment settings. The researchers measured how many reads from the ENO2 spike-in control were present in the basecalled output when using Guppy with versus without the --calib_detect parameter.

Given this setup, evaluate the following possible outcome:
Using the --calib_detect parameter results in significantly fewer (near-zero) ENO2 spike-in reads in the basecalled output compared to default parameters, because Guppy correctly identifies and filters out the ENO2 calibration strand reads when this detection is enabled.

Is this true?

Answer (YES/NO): NO